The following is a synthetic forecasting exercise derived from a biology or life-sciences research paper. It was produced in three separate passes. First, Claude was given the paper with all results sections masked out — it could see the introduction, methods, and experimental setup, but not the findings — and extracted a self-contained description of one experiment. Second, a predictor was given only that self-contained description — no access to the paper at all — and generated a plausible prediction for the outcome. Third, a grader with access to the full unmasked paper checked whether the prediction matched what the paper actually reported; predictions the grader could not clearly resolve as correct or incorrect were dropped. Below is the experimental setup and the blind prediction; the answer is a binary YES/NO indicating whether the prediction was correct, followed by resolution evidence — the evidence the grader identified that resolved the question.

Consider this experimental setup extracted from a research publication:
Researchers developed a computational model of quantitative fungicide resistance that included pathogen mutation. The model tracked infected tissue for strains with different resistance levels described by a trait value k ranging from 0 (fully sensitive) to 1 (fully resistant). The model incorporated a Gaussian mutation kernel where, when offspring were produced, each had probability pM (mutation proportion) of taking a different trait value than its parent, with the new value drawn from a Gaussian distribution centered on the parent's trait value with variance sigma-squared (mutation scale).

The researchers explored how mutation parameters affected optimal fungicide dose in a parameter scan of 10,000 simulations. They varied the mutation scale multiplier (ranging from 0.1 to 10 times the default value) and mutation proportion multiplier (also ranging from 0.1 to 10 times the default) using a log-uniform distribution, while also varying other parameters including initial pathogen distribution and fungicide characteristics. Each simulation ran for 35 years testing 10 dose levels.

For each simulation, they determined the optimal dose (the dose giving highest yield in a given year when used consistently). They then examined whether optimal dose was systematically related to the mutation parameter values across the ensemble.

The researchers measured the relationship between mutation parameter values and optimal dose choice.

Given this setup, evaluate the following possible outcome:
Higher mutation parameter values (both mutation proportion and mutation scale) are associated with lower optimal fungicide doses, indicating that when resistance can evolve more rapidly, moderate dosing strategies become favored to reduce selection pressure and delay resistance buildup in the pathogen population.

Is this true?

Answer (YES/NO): NO